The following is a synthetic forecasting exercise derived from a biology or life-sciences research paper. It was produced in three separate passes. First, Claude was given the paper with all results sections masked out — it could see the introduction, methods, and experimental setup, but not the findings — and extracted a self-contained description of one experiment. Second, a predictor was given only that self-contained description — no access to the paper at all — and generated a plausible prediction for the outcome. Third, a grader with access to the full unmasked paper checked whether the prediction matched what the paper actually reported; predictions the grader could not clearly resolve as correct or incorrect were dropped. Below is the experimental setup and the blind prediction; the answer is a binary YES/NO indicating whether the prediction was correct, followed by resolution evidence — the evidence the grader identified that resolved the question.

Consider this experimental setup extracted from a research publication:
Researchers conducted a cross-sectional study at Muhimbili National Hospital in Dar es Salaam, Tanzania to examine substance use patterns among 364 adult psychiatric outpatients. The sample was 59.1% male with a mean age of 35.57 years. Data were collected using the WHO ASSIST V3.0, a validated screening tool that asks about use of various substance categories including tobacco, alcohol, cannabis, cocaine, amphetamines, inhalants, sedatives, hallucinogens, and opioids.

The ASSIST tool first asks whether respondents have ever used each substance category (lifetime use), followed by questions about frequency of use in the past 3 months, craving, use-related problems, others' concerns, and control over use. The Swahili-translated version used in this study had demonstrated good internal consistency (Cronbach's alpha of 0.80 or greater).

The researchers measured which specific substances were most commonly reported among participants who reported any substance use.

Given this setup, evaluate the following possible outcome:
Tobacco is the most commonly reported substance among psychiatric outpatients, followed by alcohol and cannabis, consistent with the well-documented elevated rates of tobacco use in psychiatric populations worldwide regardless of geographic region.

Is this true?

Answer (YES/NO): NO